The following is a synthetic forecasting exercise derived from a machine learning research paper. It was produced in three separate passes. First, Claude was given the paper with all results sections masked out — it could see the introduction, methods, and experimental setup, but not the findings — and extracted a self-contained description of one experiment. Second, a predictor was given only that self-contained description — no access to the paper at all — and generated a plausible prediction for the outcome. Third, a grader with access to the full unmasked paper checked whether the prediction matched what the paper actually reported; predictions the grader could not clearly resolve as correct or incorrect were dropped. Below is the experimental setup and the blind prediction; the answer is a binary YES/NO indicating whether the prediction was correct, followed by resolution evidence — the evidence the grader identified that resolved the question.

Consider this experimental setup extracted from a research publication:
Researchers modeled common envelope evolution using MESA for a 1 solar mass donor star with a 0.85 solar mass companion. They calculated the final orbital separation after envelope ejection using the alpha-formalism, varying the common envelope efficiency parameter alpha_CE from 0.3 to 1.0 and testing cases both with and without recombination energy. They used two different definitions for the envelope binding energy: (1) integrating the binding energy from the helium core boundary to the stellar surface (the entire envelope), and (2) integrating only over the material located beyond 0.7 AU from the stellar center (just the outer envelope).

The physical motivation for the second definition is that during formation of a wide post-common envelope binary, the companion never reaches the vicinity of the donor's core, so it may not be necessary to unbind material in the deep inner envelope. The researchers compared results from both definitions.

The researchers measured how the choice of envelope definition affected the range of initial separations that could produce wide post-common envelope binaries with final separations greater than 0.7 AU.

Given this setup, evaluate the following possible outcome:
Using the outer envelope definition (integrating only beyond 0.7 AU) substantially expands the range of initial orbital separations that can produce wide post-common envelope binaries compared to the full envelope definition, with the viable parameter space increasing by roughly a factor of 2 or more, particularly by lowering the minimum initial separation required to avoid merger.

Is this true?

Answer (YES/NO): NO